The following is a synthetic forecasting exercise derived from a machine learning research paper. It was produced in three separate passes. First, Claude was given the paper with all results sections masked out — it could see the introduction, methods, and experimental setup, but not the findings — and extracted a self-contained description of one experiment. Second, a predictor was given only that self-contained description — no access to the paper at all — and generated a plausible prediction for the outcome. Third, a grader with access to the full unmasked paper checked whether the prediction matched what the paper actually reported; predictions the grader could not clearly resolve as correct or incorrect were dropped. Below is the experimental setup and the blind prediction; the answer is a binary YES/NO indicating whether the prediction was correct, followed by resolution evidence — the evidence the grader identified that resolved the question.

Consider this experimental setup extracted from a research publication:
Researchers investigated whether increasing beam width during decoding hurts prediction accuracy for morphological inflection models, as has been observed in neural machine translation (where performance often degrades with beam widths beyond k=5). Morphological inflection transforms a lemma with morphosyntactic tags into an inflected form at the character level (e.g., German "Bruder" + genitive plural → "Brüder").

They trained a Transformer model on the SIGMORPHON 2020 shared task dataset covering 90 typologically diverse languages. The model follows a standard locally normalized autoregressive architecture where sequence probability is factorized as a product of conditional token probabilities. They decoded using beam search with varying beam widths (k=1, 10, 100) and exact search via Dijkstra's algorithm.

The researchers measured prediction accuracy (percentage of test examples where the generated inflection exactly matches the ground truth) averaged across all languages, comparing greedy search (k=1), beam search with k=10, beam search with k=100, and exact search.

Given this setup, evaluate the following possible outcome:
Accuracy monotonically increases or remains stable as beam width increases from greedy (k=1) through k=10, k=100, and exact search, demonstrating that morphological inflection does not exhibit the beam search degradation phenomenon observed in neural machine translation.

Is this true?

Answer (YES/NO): YES